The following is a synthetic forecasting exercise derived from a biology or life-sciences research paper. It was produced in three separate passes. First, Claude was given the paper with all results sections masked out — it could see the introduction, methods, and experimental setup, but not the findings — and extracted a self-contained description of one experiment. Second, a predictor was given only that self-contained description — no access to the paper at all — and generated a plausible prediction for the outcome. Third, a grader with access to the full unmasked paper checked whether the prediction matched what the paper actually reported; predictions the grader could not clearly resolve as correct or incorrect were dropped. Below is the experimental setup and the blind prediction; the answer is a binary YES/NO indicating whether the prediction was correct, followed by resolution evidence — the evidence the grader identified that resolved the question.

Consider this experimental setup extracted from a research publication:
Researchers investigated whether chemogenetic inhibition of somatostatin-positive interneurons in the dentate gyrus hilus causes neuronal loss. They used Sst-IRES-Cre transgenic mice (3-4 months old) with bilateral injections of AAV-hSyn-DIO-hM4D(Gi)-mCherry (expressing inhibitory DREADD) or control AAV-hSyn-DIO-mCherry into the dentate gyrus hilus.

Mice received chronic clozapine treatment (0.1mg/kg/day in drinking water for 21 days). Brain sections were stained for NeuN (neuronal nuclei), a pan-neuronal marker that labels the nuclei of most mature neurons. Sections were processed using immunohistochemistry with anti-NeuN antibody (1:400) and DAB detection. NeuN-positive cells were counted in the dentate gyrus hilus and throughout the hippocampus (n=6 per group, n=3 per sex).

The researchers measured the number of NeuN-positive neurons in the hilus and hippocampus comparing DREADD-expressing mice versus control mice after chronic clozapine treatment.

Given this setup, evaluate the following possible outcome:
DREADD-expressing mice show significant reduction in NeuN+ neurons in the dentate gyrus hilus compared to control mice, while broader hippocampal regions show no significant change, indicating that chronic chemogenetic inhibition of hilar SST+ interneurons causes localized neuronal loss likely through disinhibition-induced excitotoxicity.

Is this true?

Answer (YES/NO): NO